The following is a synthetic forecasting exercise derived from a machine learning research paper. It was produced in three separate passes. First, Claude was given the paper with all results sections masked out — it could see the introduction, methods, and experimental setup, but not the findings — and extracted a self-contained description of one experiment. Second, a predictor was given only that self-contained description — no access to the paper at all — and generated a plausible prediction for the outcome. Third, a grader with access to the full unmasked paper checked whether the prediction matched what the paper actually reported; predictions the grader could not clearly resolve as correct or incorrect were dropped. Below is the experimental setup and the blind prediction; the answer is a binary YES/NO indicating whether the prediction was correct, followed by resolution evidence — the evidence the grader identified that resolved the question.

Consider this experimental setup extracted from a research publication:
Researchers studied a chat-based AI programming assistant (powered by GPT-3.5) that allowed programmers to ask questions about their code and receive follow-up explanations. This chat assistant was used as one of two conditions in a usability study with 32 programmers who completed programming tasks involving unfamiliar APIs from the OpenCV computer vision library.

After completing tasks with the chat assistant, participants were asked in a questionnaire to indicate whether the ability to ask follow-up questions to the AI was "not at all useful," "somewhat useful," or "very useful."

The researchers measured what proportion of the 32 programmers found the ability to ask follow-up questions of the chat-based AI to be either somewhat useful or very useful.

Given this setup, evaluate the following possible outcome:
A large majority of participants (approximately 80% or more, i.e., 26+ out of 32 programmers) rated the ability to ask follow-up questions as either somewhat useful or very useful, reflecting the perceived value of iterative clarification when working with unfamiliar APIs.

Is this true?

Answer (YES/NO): NO